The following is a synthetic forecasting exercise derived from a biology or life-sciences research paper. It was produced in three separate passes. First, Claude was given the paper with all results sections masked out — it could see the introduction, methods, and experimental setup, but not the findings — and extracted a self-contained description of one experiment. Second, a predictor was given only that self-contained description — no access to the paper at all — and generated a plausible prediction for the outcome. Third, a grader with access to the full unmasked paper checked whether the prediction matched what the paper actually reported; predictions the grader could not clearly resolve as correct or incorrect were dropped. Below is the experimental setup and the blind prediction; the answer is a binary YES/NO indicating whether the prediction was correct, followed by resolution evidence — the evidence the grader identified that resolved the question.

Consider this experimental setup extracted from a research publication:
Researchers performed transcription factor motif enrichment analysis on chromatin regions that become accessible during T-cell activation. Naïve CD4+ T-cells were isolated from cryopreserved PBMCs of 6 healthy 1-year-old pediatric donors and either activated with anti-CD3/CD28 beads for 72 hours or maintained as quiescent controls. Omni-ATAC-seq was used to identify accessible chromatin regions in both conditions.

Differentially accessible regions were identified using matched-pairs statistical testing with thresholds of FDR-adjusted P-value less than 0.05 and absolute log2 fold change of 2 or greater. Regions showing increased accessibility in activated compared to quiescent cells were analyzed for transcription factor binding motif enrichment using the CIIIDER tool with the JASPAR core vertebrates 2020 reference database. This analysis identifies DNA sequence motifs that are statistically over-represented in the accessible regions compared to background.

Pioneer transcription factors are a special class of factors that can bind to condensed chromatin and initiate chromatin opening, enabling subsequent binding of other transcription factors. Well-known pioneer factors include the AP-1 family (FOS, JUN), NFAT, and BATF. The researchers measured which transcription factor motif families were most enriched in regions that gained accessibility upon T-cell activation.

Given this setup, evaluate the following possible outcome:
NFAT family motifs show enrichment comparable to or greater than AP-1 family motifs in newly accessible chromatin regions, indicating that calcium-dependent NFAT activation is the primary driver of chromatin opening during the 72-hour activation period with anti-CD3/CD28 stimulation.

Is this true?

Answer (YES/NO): NO